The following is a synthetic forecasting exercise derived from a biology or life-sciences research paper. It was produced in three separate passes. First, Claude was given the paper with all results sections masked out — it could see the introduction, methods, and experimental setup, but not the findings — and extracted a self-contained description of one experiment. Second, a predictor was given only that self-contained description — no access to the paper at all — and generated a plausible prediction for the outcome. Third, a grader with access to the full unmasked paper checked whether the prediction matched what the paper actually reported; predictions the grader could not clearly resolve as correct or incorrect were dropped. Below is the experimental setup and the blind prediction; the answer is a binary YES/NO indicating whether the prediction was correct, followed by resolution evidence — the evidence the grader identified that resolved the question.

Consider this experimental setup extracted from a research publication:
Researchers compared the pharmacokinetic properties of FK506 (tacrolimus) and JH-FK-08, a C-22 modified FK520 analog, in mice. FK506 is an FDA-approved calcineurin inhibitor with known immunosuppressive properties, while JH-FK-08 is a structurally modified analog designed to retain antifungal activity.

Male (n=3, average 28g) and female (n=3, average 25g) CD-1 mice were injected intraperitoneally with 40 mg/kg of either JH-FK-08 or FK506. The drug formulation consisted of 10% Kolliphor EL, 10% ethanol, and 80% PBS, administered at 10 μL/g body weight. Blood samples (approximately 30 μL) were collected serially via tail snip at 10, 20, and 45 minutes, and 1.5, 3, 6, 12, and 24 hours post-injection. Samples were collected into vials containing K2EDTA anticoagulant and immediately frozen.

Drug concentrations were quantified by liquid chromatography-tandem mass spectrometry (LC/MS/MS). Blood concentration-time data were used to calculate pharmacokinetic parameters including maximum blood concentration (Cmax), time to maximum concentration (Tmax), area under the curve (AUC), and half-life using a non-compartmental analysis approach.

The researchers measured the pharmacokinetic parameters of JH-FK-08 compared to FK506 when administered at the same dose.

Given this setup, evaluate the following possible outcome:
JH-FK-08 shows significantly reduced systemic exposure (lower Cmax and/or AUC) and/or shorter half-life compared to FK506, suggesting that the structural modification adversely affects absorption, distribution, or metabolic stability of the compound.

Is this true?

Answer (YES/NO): NO